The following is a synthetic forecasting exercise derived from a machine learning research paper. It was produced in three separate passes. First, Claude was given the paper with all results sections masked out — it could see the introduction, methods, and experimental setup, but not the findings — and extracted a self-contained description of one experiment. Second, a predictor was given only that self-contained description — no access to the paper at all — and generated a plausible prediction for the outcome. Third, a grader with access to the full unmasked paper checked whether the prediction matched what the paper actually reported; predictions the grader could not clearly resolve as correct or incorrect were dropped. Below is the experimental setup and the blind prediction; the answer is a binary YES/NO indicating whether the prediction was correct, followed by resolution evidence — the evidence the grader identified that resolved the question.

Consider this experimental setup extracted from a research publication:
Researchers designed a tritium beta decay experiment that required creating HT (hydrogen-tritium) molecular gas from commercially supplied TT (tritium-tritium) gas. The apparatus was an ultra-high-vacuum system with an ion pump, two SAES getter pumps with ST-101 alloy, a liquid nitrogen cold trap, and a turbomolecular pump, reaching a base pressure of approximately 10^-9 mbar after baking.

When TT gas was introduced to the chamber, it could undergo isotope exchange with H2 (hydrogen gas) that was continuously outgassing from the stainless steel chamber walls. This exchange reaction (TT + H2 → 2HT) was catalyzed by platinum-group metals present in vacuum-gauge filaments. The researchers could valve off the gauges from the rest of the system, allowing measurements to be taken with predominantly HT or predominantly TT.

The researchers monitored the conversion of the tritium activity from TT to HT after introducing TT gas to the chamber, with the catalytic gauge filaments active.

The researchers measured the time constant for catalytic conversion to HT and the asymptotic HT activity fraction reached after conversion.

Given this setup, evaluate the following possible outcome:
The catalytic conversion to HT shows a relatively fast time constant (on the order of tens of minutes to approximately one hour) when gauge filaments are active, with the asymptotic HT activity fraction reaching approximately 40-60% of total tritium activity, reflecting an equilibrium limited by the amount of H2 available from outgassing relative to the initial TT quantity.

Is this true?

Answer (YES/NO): NO